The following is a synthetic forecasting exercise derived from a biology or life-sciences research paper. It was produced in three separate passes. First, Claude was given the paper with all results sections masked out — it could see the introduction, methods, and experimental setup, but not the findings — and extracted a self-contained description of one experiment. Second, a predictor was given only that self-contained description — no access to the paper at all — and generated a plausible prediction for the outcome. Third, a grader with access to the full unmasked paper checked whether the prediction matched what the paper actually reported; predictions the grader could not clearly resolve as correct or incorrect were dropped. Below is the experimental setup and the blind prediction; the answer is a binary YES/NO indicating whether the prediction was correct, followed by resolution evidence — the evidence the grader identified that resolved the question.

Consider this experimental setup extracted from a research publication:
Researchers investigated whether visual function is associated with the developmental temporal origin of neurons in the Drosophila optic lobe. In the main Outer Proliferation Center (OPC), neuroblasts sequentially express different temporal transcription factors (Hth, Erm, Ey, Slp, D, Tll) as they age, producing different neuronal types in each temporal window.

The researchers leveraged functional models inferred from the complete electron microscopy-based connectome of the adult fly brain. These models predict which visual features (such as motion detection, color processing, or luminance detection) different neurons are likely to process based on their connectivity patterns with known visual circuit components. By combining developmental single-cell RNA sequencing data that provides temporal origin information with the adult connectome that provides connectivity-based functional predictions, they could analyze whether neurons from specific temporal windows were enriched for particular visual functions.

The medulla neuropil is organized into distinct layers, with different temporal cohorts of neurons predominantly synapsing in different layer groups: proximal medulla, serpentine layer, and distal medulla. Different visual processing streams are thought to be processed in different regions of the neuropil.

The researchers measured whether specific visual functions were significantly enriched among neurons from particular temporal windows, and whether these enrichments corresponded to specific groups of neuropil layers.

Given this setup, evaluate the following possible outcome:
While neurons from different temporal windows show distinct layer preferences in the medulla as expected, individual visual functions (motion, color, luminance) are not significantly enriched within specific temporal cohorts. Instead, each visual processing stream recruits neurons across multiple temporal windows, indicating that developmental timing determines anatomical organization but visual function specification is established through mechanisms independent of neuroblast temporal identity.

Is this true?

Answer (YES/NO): NO